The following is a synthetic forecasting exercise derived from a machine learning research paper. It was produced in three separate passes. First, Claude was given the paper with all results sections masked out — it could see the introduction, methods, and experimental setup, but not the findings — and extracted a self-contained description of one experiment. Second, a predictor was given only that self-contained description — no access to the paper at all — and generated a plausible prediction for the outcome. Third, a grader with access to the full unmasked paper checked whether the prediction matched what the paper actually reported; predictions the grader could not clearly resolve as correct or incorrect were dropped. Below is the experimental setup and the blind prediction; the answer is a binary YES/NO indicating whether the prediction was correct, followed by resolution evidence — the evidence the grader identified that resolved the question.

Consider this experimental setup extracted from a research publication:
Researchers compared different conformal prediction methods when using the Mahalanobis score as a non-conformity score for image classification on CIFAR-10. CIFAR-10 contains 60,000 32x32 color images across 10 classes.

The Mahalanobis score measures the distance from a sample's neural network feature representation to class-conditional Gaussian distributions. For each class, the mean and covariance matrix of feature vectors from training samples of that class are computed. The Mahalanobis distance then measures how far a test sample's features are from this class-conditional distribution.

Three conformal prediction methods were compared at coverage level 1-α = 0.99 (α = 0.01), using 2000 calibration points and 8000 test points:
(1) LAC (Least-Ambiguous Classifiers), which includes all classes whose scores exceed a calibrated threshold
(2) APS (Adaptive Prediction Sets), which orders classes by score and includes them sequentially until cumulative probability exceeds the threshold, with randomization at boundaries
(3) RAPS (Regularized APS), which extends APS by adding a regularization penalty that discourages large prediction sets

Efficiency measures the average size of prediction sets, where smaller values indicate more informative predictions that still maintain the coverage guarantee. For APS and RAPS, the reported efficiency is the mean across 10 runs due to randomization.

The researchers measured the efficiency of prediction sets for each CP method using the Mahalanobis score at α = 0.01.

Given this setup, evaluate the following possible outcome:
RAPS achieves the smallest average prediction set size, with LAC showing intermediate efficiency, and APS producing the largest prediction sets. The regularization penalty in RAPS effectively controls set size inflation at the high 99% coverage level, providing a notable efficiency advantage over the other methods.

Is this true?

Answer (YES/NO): NO